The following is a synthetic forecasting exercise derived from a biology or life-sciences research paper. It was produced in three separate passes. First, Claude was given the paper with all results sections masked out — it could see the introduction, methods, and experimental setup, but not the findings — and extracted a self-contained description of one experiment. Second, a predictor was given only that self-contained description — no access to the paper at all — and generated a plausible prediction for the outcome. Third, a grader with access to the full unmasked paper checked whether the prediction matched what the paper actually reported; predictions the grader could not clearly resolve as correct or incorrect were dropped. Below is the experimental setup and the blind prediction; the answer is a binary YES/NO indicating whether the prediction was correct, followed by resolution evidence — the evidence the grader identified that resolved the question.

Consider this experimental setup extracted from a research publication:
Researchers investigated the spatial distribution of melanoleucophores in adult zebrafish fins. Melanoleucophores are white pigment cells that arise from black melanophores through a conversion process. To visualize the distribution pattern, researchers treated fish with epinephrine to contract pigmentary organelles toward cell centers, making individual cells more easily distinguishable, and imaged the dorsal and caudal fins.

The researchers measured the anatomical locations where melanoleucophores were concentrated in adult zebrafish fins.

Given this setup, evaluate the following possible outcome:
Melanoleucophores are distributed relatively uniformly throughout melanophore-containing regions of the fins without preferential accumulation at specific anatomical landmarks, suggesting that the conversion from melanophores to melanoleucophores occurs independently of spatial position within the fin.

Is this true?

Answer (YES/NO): NO